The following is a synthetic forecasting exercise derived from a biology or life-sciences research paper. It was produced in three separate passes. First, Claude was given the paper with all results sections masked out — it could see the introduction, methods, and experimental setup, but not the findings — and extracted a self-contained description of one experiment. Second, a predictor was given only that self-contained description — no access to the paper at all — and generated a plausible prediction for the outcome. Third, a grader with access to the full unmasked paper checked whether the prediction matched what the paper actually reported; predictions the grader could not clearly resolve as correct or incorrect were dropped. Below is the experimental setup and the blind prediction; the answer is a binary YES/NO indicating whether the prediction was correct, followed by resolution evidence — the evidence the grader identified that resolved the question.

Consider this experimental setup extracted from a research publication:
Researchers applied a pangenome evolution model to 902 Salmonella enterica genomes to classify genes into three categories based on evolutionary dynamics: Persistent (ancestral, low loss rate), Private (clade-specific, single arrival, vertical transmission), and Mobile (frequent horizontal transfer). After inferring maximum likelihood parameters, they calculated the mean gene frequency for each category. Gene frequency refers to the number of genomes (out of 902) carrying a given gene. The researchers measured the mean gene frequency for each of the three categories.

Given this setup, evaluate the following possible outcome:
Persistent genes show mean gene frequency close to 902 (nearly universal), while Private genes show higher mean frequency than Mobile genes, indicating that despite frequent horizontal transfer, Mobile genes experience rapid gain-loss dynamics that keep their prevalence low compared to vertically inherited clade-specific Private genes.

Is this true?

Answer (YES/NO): NO